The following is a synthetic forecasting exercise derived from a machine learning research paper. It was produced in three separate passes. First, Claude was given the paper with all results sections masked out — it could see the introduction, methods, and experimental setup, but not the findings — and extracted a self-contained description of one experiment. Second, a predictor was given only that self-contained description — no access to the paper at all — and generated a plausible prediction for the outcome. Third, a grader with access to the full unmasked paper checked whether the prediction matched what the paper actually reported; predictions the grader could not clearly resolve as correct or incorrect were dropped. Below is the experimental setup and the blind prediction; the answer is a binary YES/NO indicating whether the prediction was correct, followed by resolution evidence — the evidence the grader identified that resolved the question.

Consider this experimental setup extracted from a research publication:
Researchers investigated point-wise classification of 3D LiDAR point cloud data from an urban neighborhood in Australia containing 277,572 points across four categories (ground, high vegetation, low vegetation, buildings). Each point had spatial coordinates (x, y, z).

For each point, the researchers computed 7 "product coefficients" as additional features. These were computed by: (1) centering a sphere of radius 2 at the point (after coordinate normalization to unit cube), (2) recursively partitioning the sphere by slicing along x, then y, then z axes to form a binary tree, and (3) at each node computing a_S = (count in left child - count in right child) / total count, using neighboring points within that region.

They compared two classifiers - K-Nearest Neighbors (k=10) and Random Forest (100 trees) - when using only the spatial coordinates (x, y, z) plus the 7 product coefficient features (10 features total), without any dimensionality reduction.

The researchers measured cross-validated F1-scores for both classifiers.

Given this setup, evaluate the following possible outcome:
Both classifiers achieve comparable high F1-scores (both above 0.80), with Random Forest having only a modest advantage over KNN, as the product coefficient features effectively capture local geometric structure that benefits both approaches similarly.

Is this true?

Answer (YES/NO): NO